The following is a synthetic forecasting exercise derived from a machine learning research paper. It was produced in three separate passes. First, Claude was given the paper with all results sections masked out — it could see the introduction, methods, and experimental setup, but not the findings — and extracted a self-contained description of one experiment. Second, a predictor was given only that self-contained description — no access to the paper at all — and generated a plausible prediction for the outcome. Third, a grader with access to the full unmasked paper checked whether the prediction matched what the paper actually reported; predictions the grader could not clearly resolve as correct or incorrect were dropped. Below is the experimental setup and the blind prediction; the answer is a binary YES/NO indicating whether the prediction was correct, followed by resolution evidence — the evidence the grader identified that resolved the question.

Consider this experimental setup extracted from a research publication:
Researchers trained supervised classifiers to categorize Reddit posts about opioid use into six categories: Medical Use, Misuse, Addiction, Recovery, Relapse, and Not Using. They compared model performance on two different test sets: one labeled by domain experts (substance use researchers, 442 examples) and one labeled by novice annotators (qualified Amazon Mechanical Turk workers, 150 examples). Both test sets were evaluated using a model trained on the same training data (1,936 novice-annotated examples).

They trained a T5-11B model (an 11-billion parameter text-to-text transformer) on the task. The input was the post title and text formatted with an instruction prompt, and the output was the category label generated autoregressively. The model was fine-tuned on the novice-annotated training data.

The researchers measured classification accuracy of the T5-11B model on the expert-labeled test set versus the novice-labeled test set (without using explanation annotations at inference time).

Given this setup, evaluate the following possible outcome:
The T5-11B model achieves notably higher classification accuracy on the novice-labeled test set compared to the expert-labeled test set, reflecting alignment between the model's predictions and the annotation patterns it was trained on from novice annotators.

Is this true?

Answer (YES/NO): YES